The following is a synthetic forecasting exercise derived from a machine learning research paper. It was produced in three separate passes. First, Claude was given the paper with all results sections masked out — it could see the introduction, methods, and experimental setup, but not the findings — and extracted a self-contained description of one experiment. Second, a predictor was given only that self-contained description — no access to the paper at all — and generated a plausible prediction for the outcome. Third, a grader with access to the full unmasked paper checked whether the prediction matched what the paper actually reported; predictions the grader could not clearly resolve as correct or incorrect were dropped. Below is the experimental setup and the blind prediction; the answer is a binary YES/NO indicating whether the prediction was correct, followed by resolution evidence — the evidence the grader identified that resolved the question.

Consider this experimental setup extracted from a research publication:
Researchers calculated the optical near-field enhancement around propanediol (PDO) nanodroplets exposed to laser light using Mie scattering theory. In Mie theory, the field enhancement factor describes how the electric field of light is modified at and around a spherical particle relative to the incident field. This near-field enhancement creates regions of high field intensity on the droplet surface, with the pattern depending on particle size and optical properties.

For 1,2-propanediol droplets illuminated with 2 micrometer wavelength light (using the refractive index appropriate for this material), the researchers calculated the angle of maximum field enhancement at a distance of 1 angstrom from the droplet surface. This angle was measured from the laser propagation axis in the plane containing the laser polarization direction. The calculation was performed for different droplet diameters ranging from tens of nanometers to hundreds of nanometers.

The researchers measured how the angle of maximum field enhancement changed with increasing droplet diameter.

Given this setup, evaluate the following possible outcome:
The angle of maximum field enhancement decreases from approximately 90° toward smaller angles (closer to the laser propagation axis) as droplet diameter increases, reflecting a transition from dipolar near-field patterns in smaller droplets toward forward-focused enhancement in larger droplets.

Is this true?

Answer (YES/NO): YES